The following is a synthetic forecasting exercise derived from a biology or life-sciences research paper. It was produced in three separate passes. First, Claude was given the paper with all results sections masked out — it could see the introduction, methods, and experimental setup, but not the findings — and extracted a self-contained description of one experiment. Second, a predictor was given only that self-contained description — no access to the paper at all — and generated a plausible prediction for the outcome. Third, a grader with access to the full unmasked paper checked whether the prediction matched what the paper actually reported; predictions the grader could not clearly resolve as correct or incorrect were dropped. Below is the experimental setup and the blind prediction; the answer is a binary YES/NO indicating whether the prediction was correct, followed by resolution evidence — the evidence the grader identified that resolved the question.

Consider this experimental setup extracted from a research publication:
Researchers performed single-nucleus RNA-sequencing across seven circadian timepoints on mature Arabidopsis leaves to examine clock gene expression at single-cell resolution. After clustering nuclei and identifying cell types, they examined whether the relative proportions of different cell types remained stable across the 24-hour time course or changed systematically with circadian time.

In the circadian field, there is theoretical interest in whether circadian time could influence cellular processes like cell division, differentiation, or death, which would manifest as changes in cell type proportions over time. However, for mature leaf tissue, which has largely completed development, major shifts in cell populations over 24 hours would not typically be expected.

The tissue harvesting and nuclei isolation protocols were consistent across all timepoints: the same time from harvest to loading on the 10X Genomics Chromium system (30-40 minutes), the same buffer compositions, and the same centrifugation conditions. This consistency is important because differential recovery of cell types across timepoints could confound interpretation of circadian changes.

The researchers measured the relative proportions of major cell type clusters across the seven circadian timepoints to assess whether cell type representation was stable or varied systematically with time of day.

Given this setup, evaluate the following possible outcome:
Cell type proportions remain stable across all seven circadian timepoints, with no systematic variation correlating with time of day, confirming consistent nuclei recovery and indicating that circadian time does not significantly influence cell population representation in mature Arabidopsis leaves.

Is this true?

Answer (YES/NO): NO